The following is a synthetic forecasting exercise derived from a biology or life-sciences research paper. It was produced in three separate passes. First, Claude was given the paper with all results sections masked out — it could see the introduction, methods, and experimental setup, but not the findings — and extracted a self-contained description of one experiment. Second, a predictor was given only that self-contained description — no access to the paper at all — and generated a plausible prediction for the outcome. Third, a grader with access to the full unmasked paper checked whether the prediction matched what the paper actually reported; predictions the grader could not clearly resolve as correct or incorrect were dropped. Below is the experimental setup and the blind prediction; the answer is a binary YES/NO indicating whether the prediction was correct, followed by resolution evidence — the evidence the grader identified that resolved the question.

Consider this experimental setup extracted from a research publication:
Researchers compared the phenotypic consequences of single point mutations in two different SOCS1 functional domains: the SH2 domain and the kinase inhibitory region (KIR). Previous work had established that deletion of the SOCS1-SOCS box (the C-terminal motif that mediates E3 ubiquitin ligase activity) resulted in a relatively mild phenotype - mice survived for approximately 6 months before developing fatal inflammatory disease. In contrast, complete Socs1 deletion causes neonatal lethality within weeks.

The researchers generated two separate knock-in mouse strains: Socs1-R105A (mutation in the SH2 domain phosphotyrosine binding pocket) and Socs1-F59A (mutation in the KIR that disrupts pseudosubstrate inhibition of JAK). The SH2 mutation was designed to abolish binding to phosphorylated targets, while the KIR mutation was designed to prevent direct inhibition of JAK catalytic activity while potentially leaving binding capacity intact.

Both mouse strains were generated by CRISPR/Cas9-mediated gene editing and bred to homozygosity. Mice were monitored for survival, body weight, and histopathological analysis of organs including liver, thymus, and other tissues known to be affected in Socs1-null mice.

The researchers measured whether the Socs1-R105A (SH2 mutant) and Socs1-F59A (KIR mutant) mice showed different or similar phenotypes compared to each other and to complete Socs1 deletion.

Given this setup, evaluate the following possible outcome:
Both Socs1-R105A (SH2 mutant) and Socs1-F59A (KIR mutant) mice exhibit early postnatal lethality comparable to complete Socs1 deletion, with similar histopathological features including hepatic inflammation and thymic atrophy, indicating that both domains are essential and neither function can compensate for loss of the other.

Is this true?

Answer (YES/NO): YES